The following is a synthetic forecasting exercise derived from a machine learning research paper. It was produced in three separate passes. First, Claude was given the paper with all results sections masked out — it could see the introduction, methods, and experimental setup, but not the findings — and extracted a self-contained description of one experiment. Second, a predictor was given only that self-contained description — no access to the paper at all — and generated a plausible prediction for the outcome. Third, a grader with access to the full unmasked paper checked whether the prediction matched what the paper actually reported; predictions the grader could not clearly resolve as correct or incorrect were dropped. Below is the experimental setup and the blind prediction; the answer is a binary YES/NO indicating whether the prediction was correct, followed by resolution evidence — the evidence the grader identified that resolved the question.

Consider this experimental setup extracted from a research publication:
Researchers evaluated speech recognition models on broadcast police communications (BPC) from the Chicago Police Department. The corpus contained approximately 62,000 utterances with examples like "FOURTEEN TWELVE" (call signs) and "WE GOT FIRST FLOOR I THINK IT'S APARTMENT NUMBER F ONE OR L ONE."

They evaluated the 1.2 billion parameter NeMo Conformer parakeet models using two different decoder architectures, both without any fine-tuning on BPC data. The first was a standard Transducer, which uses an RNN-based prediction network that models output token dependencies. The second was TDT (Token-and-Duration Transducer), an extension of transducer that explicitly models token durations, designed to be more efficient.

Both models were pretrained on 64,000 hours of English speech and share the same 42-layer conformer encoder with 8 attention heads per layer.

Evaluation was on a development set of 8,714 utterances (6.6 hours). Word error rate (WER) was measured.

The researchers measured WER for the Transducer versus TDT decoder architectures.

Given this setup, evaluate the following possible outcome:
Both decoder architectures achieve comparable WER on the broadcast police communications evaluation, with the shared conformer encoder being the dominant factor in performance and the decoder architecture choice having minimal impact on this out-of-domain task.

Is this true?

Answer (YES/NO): NO